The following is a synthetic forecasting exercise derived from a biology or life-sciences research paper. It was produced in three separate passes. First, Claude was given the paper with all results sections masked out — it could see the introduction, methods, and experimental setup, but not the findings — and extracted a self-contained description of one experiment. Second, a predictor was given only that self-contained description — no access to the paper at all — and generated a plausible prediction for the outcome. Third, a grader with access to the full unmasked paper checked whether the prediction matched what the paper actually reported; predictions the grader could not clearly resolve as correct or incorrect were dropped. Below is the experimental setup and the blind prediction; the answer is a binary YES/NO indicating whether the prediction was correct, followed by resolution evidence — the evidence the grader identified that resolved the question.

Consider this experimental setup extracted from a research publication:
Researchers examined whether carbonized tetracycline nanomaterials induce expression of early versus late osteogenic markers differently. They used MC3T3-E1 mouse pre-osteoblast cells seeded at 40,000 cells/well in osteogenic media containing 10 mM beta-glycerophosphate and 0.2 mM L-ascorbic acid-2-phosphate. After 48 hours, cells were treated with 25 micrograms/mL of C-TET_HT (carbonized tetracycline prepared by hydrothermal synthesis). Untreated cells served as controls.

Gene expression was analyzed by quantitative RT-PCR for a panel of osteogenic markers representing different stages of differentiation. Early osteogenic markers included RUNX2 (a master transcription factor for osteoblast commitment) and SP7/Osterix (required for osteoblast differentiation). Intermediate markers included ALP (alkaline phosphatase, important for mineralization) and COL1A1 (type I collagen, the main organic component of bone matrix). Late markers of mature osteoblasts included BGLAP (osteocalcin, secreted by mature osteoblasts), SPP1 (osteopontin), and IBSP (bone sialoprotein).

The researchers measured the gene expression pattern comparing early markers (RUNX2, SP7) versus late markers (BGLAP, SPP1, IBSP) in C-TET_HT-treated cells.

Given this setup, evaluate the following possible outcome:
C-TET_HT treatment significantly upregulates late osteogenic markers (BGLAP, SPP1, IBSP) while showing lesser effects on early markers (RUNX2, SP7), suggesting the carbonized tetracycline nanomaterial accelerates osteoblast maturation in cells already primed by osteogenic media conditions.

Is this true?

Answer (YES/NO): NO